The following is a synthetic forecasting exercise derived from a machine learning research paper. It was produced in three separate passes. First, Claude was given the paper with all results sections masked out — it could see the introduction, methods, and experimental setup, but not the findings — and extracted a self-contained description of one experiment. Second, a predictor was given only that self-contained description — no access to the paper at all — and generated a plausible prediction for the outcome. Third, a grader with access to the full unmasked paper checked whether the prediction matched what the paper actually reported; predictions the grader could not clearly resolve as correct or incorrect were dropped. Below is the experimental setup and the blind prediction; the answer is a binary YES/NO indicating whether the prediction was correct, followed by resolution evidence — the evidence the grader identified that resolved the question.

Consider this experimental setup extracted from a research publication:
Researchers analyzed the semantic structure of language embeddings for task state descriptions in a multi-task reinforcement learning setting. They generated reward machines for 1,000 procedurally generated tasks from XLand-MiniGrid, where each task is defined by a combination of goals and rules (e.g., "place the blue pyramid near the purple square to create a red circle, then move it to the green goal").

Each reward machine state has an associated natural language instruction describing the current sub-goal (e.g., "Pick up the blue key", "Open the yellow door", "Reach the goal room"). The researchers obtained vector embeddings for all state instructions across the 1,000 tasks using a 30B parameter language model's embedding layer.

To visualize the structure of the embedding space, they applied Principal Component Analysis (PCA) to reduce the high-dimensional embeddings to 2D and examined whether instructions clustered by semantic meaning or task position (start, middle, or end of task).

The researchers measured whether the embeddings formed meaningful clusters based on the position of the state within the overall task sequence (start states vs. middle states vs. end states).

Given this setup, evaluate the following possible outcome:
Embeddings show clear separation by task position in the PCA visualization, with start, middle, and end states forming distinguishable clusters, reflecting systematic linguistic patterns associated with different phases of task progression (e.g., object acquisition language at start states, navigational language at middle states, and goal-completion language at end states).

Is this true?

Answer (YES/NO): YES